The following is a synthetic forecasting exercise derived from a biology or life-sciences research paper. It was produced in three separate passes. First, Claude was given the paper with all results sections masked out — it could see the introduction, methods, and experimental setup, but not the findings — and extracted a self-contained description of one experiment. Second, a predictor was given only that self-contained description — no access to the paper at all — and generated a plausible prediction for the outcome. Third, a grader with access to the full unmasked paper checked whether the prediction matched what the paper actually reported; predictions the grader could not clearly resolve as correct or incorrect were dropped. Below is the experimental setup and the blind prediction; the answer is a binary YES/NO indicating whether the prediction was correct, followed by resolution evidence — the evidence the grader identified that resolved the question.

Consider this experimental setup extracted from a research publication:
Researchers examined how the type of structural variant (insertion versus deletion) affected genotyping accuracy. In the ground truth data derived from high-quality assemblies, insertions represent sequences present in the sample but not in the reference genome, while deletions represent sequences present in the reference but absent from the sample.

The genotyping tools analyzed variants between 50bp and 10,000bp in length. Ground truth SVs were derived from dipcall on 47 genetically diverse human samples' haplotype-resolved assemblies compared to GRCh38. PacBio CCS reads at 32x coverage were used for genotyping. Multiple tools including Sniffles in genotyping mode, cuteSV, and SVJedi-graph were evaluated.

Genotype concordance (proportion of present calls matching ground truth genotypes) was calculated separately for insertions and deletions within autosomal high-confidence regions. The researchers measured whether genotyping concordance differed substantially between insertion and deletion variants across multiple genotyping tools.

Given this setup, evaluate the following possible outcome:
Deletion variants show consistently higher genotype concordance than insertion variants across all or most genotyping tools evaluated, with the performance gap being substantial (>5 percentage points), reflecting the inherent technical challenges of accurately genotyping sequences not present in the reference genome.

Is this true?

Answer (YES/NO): YES